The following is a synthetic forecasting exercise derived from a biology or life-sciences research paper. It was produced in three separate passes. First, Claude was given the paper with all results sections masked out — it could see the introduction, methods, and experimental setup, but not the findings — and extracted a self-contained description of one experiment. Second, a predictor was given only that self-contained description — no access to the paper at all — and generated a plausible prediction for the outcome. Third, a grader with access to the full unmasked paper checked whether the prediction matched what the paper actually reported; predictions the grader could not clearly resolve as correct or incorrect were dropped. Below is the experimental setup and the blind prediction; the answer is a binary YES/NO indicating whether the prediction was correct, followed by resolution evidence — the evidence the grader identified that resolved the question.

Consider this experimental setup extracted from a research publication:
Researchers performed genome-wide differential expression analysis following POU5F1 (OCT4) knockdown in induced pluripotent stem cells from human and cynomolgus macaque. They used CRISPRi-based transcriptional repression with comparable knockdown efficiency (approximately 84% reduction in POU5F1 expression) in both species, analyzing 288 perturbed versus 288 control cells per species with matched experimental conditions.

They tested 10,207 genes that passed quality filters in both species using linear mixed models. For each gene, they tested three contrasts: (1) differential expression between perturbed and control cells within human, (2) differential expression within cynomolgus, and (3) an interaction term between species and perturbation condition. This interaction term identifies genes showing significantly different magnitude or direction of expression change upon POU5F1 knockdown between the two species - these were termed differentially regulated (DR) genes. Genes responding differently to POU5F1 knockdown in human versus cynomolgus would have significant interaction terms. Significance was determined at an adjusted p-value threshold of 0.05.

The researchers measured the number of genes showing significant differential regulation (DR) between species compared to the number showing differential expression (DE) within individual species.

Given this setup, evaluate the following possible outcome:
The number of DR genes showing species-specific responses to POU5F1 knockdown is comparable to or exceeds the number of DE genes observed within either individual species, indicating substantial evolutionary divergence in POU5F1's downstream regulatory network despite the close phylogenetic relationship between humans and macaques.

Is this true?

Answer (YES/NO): NO